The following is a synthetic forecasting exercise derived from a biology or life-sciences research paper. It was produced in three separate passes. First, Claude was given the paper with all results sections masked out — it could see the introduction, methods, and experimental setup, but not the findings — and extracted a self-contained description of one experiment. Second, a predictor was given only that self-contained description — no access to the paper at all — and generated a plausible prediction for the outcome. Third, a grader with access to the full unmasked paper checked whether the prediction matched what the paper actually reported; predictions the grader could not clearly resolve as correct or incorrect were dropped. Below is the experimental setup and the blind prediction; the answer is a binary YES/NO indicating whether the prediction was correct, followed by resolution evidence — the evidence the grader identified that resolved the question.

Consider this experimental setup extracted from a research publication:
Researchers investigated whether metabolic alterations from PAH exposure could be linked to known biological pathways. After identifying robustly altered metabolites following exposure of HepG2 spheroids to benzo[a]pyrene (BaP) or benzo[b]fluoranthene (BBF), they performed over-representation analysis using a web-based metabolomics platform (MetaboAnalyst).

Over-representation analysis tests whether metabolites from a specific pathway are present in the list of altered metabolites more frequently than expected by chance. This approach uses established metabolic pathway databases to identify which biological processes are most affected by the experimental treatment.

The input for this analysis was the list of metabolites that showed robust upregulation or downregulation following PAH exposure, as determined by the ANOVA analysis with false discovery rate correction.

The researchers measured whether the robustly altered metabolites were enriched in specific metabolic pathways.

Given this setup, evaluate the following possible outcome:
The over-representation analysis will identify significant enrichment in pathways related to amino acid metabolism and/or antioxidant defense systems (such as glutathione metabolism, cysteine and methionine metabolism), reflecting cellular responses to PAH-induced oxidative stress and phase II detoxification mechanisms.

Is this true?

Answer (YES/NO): NO